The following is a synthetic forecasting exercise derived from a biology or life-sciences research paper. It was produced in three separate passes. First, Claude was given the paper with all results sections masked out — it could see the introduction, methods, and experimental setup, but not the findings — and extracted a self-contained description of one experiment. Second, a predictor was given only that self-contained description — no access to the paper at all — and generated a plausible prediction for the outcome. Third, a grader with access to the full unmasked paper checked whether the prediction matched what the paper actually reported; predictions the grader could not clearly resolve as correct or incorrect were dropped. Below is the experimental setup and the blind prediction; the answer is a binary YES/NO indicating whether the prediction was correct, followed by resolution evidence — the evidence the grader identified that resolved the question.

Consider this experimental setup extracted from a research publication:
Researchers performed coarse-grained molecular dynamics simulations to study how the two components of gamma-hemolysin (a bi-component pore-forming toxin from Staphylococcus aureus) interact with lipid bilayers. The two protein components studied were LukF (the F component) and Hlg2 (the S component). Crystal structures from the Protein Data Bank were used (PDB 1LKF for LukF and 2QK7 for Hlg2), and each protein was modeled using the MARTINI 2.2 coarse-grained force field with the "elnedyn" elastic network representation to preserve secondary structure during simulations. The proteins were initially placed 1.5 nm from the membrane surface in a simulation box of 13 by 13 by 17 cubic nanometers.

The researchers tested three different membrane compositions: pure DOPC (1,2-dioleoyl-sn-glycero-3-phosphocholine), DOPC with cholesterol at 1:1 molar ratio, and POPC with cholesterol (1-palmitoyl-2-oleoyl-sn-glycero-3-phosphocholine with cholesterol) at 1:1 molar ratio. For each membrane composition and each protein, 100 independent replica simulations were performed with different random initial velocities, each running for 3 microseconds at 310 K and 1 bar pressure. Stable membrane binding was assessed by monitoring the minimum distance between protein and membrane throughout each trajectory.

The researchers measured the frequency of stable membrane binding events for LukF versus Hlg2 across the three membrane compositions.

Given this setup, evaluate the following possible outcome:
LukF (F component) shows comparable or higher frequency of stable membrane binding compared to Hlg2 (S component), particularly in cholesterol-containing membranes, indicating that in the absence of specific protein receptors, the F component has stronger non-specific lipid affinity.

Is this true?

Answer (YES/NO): YES